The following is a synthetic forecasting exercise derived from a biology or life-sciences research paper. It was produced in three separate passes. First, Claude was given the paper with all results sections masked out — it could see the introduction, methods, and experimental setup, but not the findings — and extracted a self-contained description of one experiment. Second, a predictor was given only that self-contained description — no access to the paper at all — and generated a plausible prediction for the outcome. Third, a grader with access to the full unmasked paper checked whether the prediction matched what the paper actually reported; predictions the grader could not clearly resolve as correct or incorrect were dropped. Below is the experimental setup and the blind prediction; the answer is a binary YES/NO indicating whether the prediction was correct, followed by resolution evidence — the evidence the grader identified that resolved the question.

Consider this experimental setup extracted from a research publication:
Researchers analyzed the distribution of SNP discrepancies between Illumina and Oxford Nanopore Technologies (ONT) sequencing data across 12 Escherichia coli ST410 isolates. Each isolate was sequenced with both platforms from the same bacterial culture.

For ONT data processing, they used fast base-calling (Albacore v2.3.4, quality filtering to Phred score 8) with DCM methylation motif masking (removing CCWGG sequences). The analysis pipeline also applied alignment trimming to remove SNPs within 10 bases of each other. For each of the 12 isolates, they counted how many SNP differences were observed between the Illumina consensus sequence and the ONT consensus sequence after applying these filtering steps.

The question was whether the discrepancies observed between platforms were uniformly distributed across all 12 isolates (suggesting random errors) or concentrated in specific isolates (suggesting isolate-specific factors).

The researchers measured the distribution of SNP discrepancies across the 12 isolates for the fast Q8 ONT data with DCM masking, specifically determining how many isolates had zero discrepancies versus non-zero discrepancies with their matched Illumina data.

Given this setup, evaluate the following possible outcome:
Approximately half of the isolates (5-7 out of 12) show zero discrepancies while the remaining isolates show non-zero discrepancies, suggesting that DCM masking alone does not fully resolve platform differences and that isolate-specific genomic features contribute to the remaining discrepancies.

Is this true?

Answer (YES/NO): NO